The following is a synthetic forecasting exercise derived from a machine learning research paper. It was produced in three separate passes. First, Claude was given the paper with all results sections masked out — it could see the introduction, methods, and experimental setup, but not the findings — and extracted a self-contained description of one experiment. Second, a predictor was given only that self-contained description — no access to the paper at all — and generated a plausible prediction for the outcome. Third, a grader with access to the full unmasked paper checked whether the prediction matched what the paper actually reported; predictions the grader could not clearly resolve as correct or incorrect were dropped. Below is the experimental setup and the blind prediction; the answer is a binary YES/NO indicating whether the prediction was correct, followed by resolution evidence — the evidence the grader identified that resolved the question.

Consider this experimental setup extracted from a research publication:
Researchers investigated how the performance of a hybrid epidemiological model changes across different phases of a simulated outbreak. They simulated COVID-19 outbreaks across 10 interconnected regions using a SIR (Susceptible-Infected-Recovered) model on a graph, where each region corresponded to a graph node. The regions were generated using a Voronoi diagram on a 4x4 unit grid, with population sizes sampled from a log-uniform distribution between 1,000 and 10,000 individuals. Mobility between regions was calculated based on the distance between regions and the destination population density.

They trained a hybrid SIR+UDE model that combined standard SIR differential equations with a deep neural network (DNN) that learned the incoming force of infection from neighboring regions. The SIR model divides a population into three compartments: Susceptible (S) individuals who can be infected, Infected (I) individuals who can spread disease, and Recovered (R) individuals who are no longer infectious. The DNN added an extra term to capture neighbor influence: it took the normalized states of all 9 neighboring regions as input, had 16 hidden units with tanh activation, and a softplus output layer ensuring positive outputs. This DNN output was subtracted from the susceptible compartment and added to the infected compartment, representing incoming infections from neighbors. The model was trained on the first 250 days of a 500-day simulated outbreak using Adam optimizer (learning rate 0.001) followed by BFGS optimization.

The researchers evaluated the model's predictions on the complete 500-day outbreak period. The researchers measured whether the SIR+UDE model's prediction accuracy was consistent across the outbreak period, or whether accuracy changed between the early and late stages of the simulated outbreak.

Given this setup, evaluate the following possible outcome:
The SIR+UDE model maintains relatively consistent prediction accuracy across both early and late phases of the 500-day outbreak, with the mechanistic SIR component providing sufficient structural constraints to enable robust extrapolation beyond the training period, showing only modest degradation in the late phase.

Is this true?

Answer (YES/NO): NO